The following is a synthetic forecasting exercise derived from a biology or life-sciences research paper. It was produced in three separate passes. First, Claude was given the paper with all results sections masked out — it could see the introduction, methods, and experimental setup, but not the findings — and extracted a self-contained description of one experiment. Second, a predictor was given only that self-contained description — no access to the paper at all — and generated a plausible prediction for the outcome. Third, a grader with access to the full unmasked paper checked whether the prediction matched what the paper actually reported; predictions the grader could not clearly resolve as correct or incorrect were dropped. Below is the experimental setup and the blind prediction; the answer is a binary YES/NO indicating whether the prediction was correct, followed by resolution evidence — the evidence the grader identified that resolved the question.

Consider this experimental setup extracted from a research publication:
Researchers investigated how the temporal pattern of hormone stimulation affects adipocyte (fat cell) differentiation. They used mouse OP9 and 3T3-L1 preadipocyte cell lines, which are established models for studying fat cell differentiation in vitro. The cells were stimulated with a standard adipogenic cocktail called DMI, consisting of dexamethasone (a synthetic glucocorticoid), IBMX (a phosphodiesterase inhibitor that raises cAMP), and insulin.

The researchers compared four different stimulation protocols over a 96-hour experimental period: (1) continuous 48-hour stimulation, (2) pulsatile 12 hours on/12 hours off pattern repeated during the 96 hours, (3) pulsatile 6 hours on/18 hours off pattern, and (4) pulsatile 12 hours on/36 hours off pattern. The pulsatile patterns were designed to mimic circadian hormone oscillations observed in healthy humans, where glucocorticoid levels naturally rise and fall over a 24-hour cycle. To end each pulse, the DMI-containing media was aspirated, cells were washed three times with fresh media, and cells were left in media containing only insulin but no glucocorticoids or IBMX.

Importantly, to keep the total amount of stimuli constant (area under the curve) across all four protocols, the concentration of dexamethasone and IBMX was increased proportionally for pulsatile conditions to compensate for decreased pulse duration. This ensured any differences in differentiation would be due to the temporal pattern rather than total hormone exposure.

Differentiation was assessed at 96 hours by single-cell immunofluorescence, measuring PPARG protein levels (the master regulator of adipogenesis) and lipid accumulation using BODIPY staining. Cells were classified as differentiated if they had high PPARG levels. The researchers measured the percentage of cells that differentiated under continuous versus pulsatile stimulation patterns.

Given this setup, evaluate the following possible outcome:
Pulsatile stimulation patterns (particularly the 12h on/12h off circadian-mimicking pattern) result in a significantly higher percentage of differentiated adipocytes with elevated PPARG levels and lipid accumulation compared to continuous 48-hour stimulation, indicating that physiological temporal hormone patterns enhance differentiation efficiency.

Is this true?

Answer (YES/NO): NO